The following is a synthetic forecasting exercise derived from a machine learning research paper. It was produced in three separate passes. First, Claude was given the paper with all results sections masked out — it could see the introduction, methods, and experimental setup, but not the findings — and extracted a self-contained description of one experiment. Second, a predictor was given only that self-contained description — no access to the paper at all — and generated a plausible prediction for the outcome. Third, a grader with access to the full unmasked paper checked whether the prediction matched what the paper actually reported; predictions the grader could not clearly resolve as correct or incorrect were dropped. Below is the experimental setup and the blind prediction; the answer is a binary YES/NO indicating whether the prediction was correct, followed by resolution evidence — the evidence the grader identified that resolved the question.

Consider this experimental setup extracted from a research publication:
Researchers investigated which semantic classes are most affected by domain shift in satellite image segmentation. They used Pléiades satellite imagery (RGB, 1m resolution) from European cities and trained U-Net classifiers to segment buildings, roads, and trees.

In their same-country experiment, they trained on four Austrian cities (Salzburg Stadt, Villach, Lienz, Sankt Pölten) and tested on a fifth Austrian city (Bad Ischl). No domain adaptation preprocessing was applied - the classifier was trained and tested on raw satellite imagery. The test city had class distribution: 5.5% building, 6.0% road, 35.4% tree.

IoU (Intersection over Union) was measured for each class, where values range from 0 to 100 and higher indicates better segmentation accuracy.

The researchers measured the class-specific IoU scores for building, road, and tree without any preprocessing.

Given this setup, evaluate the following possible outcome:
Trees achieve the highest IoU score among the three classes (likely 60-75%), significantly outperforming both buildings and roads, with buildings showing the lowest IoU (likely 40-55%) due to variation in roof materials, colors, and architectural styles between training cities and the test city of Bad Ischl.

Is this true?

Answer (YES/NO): NO